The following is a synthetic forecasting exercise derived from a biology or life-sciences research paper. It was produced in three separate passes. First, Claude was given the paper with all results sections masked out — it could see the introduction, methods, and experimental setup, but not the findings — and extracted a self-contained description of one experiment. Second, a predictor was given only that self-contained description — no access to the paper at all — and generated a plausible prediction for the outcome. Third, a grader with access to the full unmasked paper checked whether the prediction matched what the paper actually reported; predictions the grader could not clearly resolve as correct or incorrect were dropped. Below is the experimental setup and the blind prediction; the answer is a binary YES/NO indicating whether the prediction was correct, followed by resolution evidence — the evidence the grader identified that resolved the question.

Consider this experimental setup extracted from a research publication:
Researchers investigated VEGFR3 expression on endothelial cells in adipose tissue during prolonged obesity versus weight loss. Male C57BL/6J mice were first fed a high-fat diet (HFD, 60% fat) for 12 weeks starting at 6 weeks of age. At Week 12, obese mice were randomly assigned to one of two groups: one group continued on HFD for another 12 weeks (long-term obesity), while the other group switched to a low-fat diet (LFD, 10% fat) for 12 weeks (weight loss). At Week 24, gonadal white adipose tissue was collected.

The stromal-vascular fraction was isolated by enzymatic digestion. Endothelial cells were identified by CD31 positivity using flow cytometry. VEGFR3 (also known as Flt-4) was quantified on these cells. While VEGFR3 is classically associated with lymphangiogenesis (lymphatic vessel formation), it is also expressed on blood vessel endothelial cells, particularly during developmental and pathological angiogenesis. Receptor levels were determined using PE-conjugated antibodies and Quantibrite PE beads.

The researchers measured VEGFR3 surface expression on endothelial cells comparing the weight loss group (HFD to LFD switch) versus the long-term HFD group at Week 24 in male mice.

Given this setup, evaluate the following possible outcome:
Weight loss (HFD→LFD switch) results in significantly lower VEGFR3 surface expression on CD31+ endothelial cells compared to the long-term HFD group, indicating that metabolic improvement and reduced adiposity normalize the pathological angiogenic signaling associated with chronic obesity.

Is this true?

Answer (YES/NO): NO